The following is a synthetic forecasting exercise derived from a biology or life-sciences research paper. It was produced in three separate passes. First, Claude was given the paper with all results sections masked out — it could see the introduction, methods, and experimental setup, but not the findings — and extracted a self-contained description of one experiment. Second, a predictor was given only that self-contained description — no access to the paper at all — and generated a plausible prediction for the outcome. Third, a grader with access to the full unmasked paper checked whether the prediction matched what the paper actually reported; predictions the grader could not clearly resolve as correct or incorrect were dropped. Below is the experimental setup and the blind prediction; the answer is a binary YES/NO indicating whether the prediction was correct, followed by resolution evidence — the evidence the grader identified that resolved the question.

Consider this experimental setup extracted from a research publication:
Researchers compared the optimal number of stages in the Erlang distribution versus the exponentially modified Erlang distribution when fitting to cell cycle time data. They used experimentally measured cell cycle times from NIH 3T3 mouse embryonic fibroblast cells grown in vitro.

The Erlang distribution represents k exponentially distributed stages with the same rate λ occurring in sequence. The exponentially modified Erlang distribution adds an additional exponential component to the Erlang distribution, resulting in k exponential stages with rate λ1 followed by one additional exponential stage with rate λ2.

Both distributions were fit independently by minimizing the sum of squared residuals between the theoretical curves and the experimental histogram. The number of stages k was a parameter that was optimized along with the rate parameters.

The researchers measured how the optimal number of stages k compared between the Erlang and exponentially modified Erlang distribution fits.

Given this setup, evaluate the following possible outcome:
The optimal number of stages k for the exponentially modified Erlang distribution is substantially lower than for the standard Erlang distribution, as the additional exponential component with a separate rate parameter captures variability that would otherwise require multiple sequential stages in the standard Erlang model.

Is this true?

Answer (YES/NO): NO